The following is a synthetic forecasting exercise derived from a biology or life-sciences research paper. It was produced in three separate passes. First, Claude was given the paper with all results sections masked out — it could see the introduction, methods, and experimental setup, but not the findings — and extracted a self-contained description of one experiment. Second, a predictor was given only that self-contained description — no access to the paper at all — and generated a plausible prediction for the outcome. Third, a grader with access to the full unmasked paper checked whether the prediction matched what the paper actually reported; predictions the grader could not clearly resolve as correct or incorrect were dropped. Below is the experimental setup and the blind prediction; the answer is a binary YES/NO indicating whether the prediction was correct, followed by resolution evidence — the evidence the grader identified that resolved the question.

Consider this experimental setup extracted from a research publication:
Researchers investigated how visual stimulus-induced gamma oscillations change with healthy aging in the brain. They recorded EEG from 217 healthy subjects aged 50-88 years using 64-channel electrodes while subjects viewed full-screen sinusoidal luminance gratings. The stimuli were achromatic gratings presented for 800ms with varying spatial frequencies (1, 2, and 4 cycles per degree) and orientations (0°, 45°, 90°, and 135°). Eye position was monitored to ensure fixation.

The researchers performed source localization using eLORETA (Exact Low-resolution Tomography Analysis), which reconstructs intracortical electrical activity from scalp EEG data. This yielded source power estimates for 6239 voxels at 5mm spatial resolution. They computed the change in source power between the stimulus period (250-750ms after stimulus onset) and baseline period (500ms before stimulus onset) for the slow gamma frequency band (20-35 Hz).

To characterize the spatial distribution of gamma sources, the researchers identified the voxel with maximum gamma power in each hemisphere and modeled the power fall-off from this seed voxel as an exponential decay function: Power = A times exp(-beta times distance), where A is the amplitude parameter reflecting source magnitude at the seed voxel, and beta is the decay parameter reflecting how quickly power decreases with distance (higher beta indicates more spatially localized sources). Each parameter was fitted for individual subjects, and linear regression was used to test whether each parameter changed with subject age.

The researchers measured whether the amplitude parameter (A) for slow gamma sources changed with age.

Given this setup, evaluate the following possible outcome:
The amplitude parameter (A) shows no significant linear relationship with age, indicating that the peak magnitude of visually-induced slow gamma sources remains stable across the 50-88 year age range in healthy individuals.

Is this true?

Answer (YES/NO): NO